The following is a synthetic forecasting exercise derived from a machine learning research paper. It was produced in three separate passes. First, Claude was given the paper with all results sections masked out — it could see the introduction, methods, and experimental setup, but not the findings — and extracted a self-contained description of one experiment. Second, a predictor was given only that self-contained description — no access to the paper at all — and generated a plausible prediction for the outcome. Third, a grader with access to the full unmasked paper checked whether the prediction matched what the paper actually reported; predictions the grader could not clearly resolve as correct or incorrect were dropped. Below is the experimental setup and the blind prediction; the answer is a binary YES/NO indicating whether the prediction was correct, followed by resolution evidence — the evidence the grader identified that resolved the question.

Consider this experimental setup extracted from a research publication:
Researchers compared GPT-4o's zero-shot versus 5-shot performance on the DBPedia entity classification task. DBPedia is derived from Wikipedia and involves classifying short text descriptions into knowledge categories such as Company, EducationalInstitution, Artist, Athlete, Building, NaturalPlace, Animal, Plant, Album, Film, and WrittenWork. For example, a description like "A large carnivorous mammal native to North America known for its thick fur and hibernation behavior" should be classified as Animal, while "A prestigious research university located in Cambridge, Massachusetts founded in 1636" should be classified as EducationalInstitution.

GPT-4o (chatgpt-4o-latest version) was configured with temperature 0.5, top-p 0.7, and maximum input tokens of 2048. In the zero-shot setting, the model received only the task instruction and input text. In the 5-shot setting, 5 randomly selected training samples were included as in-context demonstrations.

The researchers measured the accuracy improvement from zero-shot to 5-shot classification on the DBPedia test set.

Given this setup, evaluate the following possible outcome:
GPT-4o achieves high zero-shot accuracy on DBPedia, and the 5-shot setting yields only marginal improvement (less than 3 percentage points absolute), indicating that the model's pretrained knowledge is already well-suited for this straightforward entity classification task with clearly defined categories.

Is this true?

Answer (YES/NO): NO